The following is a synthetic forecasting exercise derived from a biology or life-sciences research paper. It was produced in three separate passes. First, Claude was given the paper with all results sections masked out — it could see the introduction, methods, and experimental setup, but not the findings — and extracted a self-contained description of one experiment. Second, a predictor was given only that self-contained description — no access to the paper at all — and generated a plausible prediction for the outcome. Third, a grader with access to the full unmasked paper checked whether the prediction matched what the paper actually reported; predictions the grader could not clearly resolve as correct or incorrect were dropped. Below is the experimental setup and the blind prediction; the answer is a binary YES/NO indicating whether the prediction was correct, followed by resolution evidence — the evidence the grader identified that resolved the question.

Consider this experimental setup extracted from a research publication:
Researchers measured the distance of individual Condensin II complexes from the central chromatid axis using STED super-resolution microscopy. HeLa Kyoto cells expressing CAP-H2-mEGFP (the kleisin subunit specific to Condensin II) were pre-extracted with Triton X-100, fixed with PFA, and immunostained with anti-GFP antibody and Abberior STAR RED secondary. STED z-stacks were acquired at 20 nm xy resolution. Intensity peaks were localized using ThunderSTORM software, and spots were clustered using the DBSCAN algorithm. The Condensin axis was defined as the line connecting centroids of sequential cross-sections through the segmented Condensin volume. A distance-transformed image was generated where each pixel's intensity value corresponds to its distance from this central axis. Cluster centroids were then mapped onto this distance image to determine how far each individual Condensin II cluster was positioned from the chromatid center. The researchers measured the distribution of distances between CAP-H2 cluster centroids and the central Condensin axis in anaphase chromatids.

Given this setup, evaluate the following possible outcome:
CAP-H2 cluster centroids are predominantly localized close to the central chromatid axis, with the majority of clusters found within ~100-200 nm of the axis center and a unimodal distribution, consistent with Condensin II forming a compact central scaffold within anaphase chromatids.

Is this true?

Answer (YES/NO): YES